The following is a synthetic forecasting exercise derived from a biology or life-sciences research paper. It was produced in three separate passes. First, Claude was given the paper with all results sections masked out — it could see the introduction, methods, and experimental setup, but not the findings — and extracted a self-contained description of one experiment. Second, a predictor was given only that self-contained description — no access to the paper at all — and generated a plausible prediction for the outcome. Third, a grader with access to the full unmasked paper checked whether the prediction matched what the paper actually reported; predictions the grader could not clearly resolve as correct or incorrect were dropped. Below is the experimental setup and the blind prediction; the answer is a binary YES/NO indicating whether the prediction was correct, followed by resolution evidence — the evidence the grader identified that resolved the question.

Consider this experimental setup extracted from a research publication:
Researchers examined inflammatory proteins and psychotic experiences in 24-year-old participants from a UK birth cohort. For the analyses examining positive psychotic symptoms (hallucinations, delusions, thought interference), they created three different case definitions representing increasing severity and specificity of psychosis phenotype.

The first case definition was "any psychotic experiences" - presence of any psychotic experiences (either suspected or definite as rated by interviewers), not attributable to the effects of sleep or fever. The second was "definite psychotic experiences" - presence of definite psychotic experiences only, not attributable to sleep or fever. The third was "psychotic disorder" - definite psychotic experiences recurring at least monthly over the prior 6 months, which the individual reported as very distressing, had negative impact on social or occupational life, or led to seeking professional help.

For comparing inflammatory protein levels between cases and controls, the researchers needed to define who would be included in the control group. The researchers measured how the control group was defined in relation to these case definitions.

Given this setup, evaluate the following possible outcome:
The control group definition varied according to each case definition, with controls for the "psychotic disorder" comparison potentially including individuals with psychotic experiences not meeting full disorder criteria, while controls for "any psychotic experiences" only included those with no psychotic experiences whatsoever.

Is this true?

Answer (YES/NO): NO